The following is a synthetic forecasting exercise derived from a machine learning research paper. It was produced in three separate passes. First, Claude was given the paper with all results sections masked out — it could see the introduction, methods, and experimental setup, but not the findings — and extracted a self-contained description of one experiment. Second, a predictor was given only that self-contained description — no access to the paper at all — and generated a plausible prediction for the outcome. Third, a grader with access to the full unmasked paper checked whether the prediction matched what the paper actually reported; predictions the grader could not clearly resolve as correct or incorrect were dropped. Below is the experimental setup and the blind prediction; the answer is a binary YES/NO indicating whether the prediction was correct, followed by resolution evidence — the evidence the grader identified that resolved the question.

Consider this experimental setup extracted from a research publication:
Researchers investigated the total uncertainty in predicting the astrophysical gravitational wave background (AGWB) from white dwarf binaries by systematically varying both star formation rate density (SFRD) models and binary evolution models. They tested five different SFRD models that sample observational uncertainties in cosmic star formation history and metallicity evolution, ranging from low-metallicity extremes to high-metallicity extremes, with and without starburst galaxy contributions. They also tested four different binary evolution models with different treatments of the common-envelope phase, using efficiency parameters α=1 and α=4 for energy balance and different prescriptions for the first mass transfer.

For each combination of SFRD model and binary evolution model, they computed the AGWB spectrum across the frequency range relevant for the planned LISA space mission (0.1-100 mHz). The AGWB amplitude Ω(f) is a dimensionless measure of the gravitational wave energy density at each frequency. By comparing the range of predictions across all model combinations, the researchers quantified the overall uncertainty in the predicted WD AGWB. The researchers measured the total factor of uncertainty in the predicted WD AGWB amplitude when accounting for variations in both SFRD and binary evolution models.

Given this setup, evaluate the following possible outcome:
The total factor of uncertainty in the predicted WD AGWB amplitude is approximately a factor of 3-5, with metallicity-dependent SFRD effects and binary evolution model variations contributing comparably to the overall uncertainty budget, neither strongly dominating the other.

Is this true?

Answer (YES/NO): NO